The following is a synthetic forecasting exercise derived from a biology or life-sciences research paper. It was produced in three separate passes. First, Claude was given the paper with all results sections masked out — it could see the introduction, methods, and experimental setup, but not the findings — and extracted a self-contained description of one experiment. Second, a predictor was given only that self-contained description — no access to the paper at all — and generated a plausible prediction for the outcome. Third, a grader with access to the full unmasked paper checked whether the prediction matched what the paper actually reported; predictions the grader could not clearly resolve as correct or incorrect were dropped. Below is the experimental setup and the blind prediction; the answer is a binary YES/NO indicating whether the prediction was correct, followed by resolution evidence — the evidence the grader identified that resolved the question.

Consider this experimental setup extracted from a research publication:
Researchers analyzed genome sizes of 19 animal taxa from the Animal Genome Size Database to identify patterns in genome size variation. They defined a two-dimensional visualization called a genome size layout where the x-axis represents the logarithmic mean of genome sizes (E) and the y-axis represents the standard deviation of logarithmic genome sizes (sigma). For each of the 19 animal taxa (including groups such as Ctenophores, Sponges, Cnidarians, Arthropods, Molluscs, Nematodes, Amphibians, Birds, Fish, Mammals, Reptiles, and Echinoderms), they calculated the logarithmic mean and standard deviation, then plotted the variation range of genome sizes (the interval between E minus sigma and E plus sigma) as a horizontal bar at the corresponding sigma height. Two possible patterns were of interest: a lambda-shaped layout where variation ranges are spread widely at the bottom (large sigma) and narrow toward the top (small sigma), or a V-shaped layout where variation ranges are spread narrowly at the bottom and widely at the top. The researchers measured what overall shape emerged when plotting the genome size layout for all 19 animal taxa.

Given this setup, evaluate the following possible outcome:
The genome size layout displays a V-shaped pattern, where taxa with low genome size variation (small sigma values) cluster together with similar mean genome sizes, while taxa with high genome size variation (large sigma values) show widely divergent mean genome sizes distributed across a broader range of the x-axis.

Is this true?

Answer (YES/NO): NO